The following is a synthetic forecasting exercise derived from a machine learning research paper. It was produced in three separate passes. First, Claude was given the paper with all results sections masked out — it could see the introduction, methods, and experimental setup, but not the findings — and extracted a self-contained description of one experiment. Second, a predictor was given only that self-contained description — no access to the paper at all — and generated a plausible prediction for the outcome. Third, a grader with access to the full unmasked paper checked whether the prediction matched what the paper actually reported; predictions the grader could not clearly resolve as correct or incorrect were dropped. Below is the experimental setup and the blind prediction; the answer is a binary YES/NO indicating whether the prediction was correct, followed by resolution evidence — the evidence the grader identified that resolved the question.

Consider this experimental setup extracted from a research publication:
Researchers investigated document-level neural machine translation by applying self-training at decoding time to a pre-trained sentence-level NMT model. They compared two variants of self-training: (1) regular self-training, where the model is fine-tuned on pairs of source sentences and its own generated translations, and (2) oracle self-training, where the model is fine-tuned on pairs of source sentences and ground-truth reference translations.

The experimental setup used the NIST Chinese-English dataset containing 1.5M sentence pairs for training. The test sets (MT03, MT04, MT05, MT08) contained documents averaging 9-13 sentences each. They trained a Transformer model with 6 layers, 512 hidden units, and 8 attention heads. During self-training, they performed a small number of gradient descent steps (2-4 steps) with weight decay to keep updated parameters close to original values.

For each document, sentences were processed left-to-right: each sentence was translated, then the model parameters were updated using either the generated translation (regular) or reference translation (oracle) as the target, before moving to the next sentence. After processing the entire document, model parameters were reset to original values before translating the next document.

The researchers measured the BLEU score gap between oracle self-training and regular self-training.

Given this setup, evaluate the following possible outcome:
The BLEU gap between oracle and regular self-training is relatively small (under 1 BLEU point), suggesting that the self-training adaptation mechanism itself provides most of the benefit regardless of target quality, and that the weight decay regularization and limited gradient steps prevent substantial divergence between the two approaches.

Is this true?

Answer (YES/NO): YES